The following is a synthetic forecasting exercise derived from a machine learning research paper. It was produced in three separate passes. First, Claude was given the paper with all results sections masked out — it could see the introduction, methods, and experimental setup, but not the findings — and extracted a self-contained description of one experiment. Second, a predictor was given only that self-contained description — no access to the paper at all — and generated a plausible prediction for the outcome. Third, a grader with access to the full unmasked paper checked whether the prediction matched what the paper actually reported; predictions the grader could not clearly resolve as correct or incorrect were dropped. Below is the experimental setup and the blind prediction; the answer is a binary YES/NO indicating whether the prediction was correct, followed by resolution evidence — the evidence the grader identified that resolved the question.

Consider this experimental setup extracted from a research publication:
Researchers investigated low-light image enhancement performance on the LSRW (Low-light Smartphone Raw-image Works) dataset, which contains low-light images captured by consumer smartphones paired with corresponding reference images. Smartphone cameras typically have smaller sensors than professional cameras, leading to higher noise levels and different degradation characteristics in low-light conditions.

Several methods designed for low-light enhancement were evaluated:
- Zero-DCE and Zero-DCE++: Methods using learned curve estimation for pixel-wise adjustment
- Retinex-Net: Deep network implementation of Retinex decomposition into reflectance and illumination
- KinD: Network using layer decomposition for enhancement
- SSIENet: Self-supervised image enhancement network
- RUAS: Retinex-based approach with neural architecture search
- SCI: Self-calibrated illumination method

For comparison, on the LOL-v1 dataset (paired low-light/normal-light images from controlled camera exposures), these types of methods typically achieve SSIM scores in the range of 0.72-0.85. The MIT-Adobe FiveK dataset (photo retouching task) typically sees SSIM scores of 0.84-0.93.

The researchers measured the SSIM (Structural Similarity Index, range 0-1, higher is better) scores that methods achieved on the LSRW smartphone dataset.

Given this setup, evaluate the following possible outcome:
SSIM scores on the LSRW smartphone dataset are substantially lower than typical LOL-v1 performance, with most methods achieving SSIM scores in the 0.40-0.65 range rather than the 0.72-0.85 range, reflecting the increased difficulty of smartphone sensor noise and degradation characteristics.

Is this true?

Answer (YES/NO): YES